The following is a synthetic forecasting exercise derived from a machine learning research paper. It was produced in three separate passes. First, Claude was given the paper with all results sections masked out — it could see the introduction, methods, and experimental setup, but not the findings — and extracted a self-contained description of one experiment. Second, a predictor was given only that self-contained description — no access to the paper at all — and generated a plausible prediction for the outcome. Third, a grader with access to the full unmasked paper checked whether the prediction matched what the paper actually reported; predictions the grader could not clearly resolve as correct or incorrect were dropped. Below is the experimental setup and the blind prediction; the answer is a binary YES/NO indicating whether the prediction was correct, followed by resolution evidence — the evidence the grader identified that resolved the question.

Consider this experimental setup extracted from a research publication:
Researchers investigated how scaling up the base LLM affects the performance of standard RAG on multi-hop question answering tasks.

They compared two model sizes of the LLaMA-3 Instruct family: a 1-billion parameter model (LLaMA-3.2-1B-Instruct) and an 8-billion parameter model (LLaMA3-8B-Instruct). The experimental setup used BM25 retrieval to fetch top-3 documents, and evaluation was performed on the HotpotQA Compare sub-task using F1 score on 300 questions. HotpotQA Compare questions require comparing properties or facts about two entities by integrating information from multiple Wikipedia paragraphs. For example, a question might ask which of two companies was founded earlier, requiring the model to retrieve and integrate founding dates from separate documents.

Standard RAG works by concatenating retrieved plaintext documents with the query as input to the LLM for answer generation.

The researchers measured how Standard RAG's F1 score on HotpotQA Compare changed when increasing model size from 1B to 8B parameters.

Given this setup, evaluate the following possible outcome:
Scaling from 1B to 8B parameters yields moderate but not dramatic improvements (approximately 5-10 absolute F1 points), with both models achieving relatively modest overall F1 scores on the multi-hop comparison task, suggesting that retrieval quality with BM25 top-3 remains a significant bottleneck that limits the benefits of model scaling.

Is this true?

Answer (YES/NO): NO